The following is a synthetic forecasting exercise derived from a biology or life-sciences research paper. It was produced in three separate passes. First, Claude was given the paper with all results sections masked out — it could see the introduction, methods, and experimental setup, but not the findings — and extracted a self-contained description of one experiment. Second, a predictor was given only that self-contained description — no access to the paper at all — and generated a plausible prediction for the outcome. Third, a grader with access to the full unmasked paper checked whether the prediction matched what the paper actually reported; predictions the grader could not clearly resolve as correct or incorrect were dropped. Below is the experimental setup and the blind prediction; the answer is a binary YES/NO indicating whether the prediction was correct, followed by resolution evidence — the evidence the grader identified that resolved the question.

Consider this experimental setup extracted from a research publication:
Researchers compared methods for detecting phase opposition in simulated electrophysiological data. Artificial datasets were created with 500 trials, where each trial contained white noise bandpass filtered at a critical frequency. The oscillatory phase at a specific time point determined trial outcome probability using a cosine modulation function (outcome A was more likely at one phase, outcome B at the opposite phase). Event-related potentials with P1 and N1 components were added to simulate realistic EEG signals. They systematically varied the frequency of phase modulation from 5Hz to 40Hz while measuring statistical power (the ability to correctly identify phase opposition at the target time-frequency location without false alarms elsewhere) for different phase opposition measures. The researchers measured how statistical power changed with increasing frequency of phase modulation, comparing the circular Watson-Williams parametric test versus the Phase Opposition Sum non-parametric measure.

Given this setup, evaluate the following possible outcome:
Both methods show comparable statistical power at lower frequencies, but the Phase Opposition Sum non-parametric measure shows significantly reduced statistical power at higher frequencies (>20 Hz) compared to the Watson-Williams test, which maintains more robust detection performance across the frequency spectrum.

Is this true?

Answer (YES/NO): NO